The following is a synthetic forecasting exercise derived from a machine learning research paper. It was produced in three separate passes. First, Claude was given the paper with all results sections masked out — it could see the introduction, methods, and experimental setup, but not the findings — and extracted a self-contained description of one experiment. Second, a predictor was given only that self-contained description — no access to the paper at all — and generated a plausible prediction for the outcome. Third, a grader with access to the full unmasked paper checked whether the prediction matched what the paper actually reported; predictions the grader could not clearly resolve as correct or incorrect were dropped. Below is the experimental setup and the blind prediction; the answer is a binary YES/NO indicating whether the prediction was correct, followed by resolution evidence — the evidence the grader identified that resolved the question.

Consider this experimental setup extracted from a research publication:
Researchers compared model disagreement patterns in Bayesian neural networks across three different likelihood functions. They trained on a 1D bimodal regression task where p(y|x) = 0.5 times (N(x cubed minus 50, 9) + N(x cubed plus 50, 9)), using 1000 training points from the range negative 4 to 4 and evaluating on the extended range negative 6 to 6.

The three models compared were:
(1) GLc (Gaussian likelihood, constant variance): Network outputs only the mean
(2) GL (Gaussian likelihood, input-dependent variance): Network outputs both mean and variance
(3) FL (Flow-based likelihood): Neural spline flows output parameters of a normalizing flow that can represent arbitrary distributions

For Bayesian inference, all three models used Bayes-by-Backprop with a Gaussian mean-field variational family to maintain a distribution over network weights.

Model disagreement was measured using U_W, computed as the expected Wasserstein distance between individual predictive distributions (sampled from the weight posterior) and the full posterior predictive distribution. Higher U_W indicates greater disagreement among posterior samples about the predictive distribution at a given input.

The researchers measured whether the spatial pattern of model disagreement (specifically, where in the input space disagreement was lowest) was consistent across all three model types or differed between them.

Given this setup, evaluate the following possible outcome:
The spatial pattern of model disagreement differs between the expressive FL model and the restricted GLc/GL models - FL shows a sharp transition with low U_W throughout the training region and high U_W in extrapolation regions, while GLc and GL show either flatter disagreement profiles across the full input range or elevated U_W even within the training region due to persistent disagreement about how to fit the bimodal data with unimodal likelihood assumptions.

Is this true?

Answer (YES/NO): NO